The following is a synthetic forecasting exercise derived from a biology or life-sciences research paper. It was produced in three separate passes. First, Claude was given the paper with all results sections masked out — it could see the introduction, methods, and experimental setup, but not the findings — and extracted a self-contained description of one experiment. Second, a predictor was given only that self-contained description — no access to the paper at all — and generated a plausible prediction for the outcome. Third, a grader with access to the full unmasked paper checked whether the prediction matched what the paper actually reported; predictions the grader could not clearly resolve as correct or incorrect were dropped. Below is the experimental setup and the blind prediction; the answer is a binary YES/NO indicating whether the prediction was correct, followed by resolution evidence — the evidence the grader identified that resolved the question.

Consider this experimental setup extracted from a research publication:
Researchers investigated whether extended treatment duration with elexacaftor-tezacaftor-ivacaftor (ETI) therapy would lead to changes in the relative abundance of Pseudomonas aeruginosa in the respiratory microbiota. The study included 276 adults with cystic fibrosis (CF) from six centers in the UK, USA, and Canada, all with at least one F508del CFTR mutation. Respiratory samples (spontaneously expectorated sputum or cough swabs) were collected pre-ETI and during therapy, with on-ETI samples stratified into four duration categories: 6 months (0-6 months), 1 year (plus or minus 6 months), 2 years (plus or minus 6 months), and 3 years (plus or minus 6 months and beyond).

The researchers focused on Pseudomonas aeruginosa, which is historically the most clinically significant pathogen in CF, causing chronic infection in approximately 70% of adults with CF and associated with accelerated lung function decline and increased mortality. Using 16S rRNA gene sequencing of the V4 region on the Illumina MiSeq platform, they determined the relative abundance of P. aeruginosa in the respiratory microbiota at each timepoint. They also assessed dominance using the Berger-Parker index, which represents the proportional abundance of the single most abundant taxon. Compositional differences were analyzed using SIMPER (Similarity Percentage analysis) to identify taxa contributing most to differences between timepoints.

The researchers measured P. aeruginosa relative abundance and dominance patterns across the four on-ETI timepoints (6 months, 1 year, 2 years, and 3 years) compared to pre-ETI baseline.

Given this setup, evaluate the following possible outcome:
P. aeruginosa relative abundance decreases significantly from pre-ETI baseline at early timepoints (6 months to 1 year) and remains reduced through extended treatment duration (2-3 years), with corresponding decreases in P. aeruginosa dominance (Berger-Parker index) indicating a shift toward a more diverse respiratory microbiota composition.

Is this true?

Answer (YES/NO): NO